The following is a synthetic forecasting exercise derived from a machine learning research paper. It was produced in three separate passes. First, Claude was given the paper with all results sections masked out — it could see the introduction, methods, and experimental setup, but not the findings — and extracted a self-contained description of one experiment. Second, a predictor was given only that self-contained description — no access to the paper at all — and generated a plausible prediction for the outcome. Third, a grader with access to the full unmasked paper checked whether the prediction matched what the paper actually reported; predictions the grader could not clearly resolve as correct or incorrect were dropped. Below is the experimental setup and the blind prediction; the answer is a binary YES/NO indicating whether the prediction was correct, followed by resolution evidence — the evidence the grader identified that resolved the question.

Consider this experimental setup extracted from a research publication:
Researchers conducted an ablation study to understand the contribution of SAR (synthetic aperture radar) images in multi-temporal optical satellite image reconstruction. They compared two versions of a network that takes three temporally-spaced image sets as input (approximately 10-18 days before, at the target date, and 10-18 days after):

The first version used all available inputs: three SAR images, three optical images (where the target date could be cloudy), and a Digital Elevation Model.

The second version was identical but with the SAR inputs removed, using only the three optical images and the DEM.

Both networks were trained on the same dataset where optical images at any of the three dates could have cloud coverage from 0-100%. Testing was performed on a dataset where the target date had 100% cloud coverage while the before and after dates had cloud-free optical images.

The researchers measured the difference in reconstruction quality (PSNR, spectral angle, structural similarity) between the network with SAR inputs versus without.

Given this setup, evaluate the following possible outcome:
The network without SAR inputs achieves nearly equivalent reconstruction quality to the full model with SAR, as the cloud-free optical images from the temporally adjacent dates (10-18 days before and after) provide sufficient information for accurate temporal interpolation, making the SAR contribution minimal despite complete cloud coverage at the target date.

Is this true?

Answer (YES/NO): NO